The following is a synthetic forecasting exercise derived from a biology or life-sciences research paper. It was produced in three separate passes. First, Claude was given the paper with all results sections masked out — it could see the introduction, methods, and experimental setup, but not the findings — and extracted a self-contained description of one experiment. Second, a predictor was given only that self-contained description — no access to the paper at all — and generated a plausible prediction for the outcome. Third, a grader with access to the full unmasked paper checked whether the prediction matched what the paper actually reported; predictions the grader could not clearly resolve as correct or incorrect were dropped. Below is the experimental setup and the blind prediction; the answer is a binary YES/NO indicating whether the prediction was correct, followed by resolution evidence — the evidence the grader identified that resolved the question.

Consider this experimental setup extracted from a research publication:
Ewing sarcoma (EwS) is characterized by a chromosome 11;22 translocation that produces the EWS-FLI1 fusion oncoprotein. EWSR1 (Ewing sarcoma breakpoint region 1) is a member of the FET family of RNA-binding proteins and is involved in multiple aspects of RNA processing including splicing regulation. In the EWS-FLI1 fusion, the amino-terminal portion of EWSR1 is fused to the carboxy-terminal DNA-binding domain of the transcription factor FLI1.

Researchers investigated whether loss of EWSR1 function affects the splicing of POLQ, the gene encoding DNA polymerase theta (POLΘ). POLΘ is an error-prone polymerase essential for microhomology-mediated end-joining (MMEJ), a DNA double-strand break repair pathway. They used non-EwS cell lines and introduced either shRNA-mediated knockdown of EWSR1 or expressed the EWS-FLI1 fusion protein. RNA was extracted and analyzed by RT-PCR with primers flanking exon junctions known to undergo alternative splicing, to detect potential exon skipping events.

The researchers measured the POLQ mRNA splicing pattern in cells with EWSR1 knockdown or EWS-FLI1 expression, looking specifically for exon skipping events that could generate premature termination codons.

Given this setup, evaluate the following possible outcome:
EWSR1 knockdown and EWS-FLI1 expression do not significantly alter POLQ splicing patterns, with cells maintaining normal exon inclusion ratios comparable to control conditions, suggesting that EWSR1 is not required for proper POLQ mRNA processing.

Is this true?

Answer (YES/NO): NO